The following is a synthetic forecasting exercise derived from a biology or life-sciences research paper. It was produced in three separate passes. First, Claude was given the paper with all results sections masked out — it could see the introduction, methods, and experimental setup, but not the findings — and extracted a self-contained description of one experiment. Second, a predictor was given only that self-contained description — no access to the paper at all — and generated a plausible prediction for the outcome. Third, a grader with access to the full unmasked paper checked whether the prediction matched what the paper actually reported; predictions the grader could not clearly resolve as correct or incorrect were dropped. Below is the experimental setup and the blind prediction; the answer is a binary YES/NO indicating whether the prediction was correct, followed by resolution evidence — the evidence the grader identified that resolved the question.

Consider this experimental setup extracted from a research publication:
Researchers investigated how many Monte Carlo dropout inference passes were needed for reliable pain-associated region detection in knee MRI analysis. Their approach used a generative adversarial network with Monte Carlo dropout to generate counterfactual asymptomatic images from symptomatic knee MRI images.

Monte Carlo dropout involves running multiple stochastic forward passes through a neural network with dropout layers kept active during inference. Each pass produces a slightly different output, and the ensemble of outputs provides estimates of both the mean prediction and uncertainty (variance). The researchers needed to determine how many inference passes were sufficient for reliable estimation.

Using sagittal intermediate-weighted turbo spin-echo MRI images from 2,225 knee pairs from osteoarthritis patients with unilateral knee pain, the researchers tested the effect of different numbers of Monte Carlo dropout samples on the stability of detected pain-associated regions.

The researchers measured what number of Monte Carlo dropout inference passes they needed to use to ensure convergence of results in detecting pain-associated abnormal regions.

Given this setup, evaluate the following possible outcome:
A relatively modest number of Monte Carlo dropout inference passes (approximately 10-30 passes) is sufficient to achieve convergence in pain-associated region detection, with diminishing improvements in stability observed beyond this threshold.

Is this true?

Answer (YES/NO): NO